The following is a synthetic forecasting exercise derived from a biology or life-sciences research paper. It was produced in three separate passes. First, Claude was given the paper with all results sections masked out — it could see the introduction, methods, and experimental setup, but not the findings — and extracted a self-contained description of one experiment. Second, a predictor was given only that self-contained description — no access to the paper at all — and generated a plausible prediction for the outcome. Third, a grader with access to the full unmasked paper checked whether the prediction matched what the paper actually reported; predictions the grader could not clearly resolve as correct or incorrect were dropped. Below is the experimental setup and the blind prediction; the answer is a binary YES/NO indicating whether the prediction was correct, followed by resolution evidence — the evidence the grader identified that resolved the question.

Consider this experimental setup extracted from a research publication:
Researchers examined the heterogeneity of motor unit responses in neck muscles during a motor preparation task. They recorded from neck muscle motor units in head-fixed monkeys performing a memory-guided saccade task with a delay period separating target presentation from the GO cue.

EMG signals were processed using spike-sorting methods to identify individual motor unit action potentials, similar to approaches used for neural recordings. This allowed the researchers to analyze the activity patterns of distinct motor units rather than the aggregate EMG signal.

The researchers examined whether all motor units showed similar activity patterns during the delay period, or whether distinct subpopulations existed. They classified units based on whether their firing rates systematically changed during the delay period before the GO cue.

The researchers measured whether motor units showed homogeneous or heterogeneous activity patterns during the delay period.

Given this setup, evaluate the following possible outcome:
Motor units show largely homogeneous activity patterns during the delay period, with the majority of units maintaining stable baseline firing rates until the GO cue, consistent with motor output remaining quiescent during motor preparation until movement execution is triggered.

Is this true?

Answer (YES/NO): NO